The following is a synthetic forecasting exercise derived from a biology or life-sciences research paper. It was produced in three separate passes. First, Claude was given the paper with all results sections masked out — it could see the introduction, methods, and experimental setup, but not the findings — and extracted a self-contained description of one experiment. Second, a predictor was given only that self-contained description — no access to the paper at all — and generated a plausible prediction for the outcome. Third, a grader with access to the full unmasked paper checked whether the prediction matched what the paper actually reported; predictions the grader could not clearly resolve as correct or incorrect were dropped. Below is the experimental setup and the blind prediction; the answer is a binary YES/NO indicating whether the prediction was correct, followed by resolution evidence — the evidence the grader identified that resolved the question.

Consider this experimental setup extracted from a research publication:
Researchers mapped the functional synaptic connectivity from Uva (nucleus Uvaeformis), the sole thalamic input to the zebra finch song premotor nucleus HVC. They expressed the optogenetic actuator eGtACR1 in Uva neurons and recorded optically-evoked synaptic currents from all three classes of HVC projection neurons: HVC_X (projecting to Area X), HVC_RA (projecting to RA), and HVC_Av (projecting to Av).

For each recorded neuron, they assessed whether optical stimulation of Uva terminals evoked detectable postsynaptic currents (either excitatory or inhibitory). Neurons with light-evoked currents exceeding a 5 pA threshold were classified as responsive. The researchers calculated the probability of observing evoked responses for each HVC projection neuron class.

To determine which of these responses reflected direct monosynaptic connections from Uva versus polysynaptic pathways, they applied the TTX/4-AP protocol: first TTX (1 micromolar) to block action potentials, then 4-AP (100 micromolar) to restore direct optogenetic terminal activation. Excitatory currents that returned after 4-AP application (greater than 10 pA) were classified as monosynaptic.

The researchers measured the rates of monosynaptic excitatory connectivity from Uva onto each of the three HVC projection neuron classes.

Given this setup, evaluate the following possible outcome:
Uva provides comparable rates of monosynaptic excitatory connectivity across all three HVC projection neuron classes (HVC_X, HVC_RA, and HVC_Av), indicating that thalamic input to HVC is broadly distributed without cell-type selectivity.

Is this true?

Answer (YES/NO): NO